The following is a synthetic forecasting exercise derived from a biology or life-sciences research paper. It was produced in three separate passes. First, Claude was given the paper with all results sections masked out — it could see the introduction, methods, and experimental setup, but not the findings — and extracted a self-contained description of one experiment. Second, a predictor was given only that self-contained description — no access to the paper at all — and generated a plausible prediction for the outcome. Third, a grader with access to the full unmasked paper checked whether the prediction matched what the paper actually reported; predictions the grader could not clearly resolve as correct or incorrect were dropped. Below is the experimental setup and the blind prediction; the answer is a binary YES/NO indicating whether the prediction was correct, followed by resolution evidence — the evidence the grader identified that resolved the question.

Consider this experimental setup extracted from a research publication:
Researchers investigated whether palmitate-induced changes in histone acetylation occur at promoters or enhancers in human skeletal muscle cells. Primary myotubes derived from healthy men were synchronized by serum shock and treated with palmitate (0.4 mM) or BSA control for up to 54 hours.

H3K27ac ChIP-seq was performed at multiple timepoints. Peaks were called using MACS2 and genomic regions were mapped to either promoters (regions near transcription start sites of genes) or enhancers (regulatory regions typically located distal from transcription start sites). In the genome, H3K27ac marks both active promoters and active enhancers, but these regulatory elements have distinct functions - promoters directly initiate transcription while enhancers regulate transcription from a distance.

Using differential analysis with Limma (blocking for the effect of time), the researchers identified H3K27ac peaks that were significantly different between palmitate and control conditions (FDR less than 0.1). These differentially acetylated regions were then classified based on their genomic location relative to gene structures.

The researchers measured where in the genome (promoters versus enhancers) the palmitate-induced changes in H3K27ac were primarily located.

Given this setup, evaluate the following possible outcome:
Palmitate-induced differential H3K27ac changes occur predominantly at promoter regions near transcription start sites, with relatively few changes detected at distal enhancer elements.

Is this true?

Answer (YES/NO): YES